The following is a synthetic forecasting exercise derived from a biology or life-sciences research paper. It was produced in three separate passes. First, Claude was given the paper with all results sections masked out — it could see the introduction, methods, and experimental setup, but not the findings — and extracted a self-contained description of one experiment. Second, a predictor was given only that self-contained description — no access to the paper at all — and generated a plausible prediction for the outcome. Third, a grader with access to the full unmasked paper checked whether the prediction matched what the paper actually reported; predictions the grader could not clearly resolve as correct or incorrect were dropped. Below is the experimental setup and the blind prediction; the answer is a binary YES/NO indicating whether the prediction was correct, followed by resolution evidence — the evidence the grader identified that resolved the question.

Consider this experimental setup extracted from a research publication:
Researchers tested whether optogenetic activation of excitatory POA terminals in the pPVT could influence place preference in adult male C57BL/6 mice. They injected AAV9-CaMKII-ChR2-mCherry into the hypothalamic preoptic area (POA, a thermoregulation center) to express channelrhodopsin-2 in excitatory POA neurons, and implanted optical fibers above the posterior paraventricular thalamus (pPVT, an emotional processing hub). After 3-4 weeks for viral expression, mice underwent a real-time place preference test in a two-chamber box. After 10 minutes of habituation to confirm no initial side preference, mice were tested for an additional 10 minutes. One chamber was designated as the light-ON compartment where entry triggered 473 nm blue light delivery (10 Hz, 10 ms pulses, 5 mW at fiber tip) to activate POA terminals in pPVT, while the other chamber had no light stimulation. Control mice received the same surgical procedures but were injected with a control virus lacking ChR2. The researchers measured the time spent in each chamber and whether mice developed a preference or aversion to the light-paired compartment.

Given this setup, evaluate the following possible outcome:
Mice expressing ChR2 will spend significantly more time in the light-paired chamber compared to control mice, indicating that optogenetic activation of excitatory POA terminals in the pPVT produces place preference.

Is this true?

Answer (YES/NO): NO